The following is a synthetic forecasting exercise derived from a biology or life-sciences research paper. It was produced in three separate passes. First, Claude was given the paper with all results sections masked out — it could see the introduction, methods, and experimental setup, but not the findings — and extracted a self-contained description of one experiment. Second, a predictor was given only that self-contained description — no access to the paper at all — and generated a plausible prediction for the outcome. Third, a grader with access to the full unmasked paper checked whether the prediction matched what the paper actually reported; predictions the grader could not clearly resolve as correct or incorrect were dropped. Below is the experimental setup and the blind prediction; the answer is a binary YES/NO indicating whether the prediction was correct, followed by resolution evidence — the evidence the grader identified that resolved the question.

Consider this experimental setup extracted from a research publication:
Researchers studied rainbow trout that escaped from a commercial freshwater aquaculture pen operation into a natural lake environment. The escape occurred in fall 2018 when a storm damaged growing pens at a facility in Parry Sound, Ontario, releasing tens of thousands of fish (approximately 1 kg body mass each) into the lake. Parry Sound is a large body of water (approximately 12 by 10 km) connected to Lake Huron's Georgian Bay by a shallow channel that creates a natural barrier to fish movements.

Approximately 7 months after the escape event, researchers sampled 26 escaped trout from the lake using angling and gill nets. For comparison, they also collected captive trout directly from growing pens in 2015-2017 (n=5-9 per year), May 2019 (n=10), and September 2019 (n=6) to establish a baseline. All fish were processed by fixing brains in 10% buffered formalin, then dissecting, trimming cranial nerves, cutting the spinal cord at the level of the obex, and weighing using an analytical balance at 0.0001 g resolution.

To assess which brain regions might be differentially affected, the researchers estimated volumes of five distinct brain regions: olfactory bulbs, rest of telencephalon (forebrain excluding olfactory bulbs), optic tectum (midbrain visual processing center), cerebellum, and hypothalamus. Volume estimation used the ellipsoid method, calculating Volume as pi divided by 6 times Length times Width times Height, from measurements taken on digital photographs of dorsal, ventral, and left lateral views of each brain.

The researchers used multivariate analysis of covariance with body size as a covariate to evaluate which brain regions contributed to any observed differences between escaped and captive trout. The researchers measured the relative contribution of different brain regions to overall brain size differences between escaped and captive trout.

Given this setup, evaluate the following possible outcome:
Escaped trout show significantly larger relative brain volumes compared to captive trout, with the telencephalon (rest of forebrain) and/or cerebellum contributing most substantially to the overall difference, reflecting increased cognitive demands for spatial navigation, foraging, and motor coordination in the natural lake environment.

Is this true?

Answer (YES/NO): NO